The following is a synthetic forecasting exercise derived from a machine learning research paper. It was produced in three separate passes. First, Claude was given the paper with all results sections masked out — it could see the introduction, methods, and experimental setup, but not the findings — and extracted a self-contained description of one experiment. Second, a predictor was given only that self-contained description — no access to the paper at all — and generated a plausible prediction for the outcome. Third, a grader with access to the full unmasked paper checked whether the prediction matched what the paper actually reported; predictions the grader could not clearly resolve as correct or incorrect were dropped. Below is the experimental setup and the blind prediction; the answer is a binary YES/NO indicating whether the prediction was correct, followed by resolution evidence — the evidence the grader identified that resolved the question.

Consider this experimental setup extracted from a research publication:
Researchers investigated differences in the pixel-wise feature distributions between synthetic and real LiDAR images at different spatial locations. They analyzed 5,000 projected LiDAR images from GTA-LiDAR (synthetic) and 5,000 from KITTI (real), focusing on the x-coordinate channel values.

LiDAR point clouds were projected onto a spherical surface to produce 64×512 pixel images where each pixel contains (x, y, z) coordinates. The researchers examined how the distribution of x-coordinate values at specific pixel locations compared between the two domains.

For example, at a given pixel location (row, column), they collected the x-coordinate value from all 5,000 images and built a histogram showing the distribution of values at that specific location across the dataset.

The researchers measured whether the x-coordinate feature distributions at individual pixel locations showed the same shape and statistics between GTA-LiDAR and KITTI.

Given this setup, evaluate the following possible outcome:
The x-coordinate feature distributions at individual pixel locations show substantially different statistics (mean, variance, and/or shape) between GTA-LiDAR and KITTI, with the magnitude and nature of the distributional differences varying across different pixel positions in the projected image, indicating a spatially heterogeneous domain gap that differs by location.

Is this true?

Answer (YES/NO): YES